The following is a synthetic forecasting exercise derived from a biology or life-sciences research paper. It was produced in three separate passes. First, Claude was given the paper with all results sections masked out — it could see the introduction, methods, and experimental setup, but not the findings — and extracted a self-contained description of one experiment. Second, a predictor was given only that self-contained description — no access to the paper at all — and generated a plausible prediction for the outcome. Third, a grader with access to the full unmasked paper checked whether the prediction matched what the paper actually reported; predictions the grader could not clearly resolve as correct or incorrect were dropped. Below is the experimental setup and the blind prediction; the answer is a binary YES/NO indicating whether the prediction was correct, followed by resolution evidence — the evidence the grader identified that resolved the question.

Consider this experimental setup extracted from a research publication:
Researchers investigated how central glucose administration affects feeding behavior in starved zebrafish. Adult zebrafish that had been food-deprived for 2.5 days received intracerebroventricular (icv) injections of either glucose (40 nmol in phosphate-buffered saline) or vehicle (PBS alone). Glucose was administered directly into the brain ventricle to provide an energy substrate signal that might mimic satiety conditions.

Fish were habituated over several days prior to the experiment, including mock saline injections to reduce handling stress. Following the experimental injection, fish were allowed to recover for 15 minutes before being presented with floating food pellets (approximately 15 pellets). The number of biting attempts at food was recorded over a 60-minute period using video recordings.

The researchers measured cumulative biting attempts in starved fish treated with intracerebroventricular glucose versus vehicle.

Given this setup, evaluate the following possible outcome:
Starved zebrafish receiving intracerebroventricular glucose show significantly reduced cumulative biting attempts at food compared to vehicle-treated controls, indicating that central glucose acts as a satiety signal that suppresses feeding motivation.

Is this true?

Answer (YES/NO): YES